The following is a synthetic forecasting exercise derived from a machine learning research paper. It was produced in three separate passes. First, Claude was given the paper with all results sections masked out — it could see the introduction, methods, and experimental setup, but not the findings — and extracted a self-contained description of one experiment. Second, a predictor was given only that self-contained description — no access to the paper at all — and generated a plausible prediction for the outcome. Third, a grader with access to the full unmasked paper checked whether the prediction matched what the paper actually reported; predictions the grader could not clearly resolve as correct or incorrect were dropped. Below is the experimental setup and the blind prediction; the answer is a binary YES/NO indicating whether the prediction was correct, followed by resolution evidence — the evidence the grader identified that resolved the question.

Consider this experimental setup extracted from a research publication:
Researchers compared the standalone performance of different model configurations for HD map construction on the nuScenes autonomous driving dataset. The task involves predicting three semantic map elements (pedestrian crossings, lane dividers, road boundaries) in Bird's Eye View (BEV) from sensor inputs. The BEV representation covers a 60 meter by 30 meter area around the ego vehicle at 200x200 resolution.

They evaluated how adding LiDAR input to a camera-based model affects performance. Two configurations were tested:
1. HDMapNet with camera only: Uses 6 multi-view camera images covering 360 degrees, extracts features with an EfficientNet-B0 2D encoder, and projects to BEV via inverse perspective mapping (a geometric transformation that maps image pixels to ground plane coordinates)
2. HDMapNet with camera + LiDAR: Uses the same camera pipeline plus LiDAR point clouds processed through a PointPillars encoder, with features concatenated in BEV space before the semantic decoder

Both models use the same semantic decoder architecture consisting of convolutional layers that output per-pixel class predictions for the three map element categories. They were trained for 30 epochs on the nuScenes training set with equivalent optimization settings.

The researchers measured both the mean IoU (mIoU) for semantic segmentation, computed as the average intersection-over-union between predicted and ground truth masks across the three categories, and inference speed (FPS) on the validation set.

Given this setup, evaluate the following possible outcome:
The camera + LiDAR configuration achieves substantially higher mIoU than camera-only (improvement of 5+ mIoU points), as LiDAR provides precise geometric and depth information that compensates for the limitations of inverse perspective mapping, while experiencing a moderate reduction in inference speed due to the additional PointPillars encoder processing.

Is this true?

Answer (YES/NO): NO